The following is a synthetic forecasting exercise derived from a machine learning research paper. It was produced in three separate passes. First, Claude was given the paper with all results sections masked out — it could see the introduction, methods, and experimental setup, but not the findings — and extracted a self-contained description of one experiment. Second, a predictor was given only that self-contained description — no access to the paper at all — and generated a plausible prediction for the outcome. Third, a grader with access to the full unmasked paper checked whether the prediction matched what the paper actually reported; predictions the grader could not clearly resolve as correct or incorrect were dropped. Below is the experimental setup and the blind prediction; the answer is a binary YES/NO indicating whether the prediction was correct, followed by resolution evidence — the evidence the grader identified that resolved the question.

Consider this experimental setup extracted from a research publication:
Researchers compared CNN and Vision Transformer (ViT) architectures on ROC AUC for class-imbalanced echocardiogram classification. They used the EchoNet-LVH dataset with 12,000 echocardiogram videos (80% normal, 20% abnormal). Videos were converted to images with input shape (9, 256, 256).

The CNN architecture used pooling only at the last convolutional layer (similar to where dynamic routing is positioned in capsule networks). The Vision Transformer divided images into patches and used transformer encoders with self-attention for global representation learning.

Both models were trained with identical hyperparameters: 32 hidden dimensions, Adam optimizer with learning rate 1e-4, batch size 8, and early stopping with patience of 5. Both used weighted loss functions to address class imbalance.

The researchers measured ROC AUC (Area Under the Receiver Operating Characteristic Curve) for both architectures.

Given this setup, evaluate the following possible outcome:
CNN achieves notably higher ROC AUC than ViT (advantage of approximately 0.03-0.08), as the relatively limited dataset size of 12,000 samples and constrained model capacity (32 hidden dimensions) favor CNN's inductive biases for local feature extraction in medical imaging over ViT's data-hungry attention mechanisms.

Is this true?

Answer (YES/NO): NO